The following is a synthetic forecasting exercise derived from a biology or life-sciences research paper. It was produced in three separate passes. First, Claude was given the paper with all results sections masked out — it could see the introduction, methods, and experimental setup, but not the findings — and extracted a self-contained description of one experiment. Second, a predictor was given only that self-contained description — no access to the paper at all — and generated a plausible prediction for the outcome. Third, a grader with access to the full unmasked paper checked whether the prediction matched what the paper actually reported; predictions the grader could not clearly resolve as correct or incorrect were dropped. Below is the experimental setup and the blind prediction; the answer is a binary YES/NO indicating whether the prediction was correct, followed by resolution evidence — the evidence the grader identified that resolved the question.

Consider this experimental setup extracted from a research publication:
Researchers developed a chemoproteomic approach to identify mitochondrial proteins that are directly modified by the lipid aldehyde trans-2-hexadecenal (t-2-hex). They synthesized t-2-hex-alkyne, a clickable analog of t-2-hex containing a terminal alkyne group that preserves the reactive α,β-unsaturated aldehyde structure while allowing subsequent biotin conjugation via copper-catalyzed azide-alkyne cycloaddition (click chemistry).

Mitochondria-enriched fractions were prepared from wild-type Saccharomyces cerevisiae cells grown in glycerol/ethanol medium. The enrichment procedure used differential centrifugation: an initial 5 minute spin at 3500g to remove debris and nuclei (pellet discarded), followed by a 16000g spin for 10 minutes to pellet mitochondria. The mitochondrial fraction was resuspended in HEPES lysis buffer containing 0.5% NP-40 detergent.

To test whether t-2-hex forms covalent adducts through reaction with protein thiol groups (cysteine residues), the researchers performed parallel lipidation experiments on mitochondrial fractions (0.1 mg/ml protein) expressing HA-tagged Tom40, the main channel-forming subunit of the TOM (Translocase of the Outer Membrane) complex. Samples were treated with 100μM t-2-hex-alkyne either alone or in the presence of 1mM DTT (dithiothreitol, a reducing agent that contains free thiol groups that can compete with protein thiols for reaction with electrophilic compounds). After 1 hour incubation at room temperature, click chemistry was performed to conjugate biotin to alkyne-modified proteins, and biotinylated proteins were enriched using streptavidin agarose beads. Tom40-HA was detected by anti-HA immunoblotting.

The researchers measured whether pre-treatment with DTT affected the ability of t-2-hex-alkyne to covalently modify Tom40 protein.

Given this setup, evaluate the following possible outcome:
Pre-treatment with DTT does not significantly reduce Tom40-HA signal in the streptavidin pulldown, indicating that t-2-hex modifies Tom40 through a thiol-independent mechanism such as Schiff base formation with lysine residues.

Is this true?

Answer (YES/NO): NO